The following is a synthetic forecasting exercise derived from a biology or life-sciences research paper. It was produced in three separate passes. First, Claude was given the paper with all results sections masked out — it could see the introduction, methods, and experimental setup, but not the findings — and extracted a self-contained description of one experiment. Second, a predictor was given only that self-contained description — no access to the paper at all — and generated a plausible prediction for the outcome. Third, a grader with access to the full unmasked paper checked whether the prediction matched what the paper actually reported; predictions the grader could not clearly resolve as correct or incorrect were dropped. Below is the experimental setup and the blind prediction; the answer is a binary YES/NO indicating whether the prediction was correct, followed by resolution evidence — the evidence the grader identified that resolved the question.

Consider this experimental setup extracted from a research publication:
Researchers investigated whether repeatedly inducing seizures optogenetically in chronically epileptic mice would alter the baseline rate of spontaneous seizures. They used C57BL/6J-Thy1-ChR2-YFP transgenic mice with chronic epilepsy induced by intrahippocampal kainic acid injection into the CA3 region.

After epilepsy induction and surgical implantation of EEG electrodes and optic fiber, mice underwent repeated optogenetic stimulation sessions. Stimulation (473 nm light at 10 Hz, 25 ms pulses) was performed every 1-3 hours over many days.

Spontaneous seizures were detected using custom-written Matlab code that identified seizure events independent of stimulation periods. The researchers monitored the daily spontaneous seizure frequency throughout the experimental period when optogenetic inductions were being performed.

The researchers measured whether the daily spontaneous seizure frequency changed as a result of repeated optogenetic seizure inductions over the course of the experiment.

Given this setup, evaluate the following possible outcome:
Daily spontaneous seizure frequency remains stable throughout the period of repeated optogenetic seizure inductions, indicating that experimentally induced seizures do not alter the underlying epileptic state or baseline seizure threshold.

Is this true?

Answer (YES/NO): YES